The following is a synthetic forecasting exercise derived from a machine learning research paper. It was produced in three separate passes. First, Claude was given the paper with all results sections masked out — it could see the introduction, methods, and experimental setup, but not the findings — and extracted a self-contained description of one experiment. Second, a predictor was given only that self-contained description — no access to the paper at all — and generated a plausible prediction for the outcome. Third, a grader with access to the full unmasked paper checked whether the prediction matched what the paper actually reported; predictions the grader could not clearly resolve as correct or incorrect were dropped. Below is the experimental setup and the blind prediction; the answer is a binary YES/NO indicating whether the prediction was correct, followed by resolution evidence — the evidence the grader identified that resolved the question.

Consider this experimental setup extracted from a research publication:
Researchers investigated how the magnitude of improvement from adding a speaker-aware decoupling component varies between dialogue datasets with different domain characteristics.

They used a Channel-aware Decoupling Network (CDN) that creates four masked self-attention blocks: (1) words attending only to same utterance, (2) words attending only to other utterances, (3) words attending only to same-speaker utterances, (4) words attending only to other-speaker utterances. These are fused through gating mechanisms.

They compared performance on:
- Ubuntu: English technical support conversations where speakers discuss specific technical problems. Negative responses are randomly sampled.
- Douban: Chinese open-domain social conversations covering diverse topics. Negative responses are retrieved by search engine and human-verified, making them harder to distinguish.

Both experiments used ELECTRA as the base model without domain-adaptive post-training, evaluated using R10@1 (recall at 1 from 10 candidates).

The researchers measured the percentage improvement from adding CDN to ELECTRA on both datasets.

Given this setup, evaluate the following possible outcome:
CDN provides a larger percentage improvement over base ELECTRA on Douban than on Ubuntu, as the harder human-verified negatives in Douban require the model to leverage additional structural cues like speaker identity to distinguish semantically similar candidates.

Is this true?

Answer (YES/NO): YES